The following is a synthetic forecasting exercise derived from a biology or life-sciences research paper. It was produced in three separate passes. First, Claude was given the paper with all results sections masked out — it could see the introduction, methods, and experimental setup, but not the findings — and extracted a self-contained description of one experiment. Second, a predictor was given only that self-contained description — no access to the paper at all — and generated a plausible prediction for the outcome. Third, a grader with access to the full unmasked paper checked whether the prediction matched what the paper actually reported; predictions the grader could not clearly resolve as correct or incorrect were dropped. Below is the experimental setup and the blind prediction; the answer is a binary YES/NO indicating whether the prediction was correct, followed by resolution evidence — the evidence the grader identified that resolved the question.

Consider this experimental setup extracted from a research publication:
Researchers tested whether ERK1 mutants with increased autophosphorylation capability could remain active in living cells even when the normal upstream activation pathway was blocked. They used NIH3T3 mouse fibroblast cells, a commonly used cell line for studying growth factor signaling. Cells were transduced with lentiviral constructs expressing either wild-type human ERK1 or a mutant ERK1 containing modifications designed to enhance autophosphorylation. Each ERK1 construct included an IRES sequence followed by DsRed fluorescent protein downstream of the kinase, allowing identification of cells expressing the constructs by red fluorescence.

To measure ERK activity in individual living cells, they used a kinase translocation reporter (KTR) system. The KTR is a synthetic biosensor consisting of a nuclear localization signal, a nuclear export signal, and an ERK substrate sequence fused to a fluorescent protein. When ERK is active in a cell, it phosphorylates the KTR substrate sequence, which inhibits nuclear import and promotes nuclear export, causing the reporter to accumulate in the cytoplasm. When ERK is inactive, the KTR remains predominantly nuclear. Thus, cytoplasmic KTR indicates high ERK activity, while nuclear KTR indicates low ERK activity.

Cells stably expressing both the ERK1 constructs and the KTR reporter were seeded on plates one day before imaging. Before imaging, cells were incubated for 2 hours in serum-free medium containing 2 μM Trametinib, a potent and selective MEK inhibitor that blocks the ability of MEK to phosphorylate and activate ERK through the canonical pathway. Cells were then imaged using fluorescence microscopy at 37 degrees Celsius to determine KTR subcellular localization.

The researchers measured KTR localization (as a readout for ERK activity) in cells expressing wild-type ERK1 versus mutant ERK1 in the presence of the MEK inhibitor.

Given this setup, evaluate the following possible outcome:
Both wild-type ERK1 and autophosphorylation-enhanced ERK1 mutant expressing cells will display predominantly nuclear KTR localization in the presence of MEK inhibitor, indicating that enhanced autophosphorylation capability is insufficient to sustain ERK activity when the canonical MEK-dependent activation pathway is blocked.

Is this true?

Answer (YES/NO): NO